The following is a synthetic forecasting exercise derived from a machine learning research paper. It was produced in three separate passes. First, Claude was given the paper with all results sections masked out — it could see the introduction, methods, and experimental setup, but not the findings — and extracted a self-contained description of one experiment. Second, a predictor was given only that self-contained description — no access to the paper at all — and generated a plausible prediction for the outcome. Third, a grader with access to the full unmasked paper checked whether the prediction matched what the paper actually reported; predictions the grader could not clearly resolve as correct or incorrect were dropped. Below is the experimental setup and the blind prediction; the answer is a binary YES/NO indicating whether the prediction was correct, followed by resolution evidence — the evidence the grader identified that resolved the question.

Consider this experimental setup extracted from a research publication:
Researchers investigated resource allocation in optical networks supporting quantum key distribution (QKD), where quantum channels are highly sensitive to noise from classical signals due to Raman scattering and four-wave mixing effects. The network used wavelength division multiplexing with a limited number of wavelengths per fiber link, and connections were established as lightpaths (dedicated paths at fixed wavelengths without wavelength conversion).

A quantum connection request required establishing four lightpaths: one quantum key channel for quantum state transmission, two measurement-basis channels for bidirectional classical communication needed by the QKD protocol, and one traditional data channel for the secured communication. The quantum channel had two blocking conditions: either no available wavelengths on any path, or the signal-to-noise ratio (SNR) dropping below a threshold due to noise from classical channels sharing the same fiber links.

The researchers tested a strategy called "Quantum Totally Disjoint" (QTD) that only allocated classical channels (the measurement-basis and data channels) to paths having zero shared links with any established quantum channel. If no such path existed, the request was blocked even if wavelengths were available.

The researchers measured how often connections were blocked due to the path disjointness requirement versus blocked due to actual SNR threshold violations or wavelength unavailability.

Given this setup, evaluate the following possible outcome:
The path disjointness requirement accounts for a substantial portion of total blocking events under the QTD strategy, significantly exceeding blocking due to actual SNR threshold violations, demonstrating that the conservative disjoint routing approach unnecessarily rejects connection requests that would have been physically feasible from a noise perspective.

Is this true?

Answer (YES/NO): YES